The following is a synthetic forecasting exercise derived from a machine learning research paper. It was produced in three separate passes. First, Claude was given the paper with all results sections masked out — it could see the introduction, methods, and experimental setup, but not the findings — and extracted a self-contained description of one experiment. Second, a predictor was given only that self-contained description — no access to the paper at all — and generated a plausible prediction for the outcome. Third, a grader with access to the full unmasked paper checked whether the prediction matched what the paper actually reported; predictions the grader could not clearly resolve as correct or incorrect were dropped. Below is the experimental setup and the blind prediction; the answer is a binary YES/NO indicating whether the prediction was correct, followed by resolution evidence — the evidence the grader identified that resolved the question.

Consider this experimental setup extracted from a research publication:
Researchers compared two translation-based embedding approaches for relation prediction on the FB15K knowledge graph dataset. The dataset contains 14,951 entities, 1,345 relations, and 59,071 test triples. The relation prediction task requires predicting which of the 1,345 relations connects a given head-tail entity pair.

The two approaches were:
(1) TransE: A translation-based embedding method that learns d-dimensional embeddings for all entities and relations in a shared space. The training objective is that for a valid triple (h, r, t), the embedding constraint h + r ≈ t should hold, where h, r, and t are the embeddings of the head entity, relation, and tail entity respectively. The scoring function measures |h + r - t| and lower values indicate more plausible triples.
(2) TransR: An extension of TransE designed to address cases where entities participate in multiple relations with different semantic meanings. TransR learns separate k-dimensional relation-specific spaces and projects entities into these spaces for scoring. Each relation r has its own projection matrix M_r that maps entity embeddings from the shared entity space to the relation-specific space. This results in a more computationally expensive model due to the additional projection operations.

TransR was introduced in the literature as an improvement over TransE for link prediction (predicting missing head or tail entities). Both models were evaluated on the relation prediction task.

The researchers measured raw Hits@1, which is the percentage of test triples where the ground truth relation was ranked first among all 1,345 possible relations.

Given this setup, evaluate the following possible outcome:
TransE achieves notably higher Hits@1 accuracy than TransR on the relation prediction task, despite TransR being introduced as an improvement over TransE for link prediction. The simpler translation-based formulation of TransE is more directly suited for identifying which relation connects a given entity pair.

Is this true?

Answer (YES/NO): YES